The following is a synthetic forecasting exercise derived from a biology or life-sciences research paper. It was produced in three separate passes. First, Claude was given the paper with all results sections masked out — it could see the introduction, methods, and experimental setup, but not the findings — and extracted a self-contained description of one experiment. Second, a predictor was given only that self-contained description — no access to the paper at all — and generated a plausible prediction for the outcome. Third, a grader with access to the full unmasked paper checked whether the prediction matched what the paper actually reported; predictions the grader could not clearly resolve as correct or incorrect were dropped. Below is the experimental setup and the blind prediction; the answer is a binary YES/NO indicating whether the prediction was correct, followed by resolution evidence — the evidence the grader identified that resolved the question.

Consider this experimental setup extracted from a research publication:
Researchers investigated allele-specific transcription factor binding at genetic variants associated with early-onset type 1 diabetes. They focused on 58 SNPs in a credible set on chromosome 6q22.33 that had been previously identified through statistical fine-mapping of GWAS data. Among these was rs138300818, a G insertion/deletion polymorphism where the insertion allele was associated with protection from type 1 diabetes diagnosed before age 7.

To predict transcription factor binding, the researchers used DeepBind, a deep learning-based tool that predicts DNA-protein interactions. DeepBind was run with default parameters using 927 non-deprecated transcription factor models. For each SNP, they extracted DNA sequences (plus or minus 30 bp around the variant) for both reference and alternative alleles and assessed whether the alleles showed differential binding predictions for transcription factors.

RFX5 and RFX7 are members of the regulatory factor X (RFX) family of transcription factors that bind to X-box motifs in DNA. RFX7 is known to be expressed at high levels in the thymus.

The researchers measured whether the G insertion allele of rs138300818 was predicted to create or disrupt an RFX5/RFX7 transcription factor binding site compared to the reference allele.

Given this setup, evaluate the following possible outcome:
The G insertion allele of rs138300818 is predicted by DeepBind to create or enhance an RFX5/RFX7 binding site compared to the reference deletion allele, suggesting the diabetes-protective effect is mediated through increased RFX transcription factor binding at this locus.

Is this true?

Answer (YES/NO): NO